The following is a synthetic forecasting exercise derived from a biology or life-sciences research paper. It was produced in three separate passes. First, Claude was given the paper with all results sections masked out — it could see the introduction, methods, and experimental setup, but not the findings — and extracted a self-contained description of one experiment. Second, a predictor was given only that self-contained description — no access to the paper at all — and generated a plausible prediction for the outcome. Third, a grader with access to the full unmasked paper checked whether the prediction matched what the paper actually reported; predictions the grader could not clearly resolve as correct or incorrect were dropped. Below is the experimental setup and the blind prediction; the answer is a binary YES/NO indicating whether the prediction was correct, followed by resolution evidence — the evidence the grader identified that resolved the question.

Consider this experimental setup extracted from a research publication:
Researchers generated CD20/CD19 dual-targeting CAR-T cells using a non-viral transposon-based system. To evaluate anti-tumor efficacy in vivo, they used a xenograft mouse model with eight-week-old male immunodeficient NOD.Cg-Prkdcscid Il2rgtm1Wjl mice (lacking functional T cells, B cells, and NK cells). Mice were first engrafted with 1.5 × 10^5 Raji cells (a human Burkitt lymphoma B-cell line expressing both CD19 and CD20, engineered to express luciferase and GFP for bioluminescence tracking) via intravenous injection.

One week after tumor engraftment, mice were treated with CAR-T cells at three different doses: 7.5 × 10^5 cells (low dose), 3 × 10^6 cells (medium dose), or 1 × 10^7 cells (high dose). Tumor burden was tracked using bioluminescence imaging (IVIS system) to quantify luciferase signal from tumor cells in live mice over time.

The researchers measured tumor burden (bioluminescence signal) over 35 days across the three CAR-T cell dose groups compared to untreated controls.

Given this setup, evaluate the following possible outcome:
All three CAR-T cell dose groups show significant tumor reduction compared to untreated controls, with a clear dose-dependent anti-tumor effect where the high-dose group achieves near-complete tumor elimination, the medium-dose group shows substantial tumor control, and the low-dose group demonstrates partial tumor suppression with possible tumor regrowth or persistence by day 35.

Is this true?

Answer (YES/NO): NO